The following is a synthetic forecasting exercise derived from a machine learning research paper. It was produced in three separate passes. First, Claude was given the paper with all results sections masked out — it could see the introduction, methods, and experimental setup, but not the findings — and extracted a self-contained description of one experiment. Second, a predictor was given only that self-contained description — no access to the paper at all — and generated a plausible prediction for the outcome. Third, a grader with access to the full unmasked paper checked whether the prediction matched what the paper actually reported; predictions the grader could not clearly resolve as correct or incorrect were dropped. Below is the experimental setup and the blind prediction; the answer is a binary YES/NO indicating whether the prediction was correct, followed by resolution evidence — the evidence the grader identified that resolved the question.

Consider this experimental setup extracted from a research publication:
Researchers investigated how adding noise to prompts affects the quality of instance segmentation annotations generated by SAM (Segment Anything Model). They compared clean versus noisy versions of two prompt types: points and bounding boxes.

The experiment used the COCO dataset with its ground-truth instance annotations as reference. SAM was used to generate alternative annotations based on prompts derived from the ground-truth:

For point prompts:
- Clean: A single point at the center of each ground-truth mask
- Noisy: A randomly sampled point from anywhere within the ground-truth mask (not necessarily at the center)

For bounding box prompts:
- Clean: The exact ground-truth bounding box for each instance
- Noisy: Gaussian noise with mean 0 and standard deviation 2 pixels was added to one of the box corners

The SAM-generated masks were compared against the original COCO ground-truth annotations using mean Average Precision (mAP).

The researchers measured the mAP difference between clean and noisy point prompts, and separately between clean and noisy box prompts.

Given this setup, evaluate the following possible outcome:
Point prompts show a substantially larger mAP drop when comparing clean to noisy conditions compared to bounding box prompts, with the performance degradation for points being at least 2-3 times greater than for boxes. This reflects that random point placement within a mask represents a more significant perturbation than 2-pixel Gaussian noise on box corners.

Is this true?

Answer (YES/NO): NO